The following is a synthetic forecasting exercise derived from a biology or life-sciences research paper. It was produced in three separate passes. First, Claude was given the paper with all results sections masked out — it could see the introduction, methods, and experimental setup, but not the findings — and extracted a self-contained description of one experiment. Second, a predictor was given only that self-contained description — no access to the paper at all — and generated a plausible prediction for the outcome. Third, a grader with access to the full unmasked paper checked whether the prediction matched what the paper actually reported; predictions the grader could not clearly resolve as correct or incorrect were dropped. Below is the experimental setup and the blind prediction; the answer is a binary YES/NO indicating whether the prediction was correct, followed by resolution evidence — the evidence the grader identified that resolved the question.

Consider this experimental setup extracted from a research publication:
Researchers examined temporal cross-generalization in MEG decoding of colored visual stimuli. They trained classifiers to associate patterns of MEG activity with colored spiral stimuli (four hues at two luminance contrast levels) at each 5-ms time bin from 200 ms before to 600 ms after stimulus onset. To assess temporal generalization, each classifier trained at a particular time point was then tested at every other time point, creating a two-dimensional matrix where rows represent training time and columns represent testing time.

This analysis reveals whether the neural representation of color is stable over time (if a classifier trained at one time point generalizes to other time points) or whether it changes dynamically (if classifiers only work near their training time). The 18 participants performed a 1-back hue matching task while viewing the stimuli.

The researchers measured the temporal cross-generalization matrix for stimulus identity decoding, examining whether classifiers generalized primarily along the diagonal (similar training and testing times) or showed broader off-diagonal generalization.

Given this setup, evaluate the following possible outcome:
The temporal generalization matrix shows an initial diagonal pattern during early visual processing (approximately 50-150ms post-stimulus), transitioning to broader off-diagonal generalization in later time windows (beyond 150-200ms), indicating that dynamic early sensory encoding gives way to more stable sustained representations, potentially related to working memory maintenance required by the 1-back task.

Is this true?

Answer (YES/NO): NO